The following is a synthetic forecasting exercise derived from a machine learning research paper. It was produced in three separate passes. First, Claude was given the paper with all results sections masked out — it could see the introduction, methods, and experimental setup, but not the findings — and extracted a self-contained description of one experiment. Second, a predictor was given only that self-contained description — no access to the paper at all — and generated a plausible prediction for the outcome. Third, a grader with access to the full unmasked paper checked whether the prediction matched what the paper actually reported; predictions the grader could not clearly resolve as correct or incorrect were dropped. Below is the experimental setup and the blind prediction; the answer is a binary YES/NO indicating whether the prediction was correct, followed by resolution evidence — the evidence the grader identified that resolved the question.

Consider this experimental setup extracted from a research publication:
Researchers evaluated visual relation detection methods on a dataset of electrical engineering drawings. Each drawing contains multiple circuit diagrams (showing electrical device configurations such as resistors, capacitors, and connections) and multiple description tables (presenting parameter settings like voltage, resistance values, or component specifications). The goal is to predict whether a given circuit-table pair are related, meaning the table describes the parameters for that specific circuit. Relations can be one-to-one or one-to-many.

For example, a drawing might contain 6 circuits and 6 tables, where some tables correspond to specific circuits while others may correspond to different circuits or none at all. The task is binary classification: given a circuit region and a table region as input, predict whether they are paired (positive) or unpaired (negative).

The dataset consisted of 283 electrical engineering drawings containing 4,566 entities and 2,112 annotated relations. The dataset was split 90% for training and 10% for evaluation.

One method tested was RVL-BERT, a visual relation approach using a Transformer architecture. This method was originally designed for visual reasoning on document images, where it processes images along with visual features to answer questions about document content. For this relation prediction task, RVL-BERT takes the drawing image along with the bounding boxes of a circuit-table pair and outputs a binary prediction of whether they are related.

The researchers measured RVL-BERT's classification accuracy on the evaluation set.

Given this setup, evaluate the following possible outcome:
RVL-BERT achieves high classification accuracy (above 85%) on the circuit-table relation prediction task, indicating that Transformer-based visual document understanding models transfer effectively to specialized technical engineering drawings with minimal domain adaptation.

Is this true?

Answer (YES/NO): NO